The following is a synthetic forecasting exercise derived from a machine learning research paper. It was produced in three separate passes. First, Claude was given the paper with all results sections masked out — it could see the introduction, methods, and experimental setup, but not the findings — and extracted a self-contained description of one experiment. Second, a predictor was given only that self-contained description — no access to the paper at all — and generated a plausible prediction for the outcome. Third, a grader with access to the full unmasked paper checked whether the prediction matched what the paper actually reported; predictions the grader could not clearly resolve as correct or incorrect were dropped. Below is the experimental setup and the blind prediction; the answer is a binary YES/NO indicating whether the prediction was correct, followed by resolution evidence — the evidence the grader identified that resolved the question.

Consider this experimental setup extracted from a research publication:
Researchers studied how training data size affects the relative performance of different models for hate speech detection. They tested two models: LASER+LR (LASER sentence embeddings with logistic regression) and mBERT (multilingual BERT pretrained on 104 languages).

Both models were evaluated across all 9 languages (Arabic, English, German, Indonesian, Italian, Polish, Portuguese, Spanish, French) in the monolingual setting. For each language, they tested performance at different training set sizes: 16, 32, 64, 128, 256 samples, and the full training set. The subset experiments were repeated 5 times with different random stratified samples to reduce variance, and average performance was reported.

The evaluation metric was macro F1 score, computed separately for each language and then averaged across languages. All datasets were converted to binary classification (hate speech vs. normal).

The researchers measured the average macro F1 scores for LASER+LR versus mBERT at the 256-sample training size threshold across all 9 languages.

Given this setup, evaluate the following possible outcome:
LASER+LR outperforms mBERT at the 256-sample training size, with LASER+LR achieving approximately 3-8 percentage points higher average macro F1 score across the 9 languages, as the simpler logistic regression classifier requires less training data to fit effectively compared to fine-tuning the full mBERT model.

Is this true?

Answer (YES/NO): YES